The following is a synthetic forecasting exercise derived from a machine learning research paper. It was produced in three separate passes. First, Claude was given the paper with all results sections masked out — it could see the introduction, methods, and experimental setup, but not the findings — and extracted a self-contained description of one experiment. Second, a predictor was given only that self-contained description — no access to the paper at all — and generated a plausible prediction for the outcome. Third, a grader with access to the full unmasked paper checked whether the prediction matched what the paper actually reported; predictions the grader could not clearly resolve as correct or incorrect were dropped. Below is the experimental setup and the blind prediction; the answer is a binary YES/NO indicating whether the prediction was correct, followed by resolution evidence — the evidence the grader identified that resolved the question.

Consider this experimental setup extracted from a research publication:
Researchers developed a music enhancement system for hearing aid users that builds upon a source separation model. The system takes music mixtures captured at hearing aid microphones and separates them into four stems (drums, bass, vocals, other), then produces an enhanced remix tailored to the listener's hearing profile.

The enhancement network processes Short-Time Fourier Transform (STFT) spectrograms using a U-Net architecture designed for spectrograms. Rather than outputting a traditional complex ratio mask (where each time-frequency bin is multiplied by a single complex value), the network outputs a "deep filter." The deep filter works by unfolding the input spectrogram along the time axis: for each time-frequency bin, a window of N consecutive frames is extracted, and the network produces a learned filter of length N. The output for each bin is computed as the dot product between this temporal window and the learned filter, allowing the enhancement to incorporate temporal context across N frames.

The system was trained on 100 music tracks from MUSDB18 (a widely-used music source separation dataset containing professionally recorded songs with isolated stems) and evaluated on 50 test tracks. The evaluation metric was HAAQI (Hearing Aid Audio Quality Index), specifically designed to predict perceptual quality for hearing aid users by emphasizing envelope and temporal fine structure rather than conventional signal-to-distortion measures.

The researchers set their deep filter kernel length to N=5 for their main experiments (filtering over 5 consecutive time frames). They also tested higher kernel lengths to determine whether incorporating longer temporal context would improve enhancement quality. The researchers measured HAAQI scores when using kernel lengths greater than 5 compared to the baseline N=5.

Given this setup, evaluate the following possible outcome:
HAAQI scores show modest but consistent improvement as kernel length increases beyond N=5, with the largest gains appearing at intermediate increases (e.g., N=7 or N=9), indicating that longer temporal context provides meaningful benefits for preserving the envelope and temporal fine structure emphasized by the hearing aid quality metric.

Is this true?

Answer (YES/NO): NO